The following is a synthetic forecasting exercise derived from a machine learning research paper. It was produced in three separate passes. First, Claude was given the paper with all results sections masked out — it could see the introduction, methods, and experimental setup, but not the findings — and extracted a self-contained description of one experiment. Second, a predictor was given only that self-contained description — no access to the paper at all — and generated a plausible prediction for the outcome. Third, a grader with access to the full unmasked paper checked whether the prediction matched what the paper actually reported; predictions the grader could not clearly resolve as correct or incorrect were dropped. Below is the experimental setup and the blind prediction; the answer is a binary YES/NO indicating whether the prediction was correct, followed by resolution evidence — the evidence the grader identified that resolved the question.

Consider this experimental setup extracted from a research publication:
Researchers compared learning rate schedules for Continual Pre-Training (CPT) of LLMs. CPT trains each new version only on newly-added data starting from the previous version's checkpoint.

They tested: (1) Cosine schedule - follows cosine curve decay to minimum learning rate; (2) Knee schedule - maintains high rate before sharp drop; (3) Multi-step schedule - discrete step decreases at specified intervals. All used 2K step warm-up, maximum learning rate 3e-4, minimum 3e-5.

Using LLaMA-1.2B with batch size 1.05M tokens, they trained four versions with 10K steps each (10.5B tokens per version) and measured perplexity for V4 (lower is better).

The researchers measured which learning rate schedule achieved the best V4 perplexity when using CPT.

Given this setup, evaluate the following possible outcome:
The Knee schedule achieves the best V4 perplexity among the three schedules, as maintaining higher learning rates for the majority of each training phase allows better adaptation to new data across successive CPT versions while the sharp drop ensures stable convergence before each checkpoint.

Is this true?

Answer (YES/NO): YES